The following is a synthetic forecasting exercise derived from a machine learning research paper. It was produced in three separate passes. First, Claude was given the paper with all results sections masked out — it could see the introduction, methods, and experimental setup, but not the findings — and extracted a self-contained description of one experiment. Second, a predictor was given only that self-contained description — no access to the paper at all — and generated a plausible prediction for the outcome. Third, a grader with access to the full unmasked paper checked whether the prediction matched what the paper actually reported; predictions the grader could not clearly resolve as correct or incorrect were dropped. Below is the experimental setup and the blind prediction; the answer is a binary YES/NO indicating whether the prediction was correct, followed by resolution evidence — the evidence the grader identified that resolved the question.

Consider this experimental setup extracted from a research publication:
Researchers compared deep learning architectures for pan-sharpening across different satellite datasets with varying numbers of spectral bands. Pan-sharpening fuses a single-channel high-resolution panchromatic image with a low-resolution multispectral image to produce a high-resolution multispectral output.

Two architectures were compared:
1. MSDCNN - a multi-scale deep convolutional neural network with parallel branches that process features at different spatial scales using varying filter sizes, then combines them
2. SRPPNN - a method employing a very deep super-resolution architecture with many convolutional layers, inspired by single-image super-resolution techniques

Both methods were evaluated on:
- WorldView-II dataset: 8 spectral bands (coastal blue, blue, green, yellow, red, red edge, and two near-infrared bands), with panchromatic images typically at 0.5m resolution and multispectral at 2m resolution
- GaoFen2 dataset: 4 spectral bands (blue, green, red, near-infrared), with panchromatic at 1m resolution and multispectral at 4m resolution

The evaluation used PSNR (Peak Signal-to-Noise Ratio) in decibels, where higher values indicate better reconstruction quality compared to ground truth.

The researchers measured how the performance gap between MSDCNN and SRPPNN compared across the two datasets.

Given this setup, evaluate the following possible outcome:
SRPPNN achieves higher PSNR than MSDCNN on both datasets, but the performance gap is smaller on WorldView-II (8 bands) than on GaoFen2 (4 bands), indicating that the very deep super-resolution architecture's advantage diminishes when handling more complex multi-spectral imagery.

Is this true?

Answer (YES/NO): YES